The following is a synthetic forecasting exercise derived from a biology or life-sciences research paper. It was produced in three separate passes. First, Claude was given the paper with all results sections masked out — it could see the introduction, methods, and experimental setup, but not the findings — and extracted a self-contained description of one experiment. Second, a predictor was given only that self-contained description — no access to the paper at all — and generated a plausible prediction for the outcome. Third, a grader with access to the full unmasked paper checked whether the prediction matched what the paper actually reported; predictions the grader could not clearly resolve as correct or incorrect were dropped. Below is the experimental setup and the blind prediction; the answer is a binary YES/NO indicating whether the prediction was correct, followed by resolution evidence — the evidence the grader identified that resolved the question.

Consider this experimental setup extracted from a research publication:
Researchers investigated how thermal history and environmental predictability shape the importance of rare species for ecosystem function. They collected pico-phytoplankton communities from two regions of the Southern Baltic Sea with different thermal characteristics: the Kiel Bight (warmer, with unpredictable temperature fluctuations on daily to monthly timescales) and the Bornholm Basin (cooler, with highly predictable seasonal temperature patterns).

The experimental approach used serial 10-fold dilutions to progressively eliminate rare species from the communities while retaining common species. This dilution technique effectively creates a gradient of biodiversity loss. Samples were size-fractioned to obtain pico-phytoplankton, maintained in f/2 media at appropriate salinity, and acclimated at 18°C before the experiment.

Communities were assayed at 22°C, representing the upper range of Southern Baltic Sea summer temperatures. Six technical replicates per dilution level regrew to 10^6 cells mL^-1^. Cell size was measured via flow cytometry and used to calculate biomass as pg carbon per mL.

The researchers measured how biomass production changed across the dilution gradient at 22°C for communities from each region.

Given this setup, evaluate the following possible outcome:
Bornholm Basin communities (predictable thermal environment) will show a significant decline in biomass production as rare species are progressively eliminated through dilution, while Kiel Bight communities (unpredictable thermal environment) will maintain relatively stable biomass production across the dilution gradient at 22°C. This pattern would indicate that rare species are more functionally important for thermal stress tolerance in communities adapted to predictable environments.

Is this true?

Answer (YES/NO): YES